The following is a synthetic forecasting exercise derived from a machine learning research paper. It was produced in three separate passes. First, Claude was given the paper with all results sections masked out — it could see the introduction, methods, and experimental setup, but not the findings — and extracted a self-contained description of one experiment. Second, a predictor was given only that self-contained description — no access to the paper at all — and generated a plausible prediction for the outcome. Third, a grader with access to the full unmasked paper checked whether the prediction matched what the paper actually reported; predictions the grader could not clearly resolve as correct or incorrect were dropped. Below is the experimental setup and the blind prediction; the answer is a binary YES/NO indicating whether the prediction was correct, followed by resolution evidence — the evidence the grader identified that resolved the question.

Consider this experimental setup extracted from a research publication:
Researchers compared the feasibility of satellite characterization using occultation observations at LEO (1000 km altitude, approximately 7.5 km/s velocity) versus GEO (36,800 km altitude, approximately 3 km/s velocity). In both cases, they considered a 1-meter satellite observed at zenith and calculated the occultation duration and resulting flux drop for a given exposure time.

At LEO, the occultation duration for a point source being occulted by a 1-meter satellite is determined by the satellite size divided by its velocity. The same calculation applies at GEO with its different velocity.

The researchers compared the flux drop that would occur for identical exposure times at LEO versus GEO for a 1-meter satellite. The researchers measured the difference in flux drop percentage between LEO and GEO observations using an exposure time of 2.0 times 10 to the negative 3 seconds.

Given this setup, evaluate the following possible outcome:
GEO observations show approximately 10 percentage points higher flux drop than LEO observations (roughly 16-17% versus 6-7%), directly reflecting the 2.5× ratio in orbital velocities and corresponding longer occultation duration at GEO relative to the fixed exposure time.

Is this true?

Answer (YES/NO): YES